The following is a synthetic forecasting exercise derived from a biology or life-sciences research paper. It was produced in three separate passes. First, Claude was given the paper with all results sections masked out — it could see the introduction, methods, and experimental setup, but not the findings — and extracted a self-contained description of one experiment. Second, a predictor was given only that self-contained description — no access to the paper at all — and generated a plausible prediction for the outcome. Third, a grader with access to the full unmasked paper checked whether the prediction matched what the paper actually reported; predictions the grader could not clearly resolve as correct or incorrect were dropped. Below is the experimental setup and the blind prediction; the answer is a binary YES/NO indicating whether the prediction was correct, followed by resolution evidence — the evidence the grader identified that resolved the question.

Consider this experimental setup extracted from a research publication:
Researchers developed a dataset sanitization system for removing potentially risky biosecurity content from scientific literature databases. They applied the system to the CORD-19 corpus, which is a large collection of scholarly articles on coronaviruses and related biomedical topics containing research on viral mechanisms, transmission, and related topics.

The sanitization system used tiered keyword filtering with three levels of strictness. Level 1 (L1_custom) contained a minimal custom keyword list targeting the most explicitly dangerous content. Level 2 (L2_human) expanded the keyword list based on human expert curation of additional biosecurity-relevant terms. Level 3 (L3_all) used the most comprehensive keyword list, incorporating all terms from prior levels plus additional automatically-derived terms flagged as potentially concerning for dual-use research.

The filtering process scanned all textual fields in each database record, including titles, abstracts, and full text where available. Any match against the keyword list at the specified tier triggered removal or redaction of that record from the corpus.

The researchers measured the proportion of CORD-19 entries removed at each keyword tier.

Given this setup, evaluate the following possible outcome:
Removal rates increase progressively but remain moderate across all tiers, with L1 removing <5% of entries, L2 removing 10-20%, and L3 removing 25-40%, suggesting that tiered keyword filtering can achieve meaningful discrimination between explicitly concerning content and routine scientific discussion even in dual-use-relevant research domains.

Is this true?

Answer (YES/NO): NO